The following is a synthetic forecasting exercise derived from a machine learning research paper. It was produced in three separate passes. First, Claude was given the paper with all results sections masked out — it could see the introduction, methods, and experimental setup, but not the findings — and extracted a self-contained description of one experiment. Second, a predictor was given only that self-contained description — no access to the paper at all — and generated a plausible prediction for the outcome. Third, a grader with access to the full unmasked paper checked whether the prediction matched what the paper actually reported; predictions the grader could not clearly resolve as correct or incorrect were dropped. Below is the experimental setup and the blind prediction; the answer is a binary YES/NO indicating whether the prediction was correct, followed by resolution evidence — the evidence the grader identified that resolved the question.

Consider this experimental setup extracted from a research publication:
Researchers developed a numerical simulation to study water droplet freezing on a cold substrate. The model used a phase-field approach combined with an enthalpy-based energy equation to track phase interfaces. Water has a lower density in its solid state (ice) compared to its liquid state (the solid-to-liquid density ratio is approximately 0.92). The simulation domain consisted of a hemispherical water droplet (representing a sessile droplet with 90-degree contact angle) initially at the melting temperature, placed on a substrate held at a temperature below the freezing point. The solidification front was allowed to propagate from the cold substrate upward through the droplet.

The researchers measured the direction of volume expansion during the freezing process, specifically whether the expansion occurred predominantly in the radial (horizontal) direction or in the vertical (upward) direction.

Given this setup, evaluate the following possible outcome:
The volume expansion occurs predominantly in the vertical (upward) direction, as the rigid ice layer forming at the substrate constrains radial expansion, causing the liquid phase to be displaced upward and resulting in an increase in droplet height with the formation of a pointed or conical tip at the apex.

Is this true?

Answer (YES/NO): YES